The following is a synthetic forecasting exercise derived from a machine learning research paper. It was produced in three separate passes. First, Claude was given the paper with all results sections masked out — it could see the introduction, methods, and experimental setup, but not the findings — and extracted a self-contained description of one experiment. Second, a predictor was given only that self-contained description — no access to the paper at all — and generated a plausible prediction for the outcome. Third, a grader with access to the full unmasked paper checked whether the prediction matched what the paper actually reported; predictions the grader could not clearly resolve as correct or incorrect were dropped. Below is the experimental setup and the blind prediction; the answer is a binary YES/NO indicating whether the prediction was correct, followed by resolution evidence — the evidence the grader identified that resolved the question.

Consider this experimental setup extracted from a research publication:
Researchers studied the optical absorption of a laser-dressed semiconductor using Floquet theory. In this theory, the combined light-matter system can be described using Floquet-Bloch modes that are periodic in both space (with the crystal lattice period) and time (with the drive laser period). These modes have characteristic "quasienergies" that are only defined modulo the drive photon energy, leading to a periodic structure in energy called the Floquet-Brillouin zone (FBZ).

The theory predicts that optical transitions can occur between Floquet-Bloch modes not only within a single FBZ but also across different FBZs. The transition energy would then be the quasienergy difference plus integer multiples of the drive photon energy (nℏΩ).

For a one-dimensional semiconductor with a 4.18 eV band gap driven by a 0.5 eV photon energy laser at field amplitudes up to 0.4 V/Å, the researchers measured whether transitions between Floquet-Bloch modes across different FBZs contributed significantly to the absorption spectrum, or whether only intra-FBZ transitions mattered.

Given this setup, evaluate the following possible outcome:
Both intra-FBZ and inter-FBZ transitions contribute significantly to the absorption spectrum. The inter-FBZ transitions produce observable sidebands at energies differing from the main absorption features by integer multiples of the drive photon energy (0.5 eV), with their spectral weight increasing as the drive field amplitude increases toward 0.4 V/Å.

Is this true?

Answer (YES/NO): YES